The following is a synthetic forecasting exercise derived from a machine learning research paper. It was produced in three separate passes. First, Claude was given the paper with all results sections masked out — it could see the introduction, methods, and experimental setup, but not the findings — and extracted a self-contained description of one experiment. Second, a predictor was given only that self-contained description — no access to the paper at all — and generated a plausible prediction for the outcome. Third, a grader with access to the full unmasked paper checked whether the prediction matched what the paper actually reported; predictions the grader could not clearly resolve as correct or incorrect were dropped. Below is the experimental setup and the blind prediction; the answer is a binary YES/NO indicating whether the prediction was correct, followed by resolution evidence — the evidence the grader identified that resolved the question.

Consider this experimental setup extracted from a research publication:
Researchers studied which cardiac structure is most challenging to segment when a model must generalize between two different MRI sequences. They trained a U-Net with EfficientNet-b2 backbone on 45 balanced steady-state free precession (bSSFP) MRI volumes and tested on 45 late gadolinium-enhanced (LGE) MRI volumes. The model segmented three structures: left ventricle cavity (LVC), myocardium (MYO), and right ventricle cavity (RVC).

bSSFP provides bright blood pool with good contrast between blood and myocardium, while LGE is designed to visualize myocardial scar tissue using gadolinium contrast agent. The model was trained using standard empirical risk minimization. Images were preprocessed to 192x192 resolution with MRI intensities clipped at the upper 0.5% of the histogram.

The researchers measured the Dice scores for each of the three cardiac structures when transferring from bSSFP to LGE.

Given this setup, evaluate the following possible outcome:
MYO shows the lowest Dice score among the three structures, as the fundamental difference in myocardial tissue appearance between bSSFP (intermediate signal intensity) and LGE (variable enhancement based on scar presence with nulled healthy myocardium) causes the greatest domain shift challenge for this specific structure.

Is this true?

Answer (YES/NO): YES